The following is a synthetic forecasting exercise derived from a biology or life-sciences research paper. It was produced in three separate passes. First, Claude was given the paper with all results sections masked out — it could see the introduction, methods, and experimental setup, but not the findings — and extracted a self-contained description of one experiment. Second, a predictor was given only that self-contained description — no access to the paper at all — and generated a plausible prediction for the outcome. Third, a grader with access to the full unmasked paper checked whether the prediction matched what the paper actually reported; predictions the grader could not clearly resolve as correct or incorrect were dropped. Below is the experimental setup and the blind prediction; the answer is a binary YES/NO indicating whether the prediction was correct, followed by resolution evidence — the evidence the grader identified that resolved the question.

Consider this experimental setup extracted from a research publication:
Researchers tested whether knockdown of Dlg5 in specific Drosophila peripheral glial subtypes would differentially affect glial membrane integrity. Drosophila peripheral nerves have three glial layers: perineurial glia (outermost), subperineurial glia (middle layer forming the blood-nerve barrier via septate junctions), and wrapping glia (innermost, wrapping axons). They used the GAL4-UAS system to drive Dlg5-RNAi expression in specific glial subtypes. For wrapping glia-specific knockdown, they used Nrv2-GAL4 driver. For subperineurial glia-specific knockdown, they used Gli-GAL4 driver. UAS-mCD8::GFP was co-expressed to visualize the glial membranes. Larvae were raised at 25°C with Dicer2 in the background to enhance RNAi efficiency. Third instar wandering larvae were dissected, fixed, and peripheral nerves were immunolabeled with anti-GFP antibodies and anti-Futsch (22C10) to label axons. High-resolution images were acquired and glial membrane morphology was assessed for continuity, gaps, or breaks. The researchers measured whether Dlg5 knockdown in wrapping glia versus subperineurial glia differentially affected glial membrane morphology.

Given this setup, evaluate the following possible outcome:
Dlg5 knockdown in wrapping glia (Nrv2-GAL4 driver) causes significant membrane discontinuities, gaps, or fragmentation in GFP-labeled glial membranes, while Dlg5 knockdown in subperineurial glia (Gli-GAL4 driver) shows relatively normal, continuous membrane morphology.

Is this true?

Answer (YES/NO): NO